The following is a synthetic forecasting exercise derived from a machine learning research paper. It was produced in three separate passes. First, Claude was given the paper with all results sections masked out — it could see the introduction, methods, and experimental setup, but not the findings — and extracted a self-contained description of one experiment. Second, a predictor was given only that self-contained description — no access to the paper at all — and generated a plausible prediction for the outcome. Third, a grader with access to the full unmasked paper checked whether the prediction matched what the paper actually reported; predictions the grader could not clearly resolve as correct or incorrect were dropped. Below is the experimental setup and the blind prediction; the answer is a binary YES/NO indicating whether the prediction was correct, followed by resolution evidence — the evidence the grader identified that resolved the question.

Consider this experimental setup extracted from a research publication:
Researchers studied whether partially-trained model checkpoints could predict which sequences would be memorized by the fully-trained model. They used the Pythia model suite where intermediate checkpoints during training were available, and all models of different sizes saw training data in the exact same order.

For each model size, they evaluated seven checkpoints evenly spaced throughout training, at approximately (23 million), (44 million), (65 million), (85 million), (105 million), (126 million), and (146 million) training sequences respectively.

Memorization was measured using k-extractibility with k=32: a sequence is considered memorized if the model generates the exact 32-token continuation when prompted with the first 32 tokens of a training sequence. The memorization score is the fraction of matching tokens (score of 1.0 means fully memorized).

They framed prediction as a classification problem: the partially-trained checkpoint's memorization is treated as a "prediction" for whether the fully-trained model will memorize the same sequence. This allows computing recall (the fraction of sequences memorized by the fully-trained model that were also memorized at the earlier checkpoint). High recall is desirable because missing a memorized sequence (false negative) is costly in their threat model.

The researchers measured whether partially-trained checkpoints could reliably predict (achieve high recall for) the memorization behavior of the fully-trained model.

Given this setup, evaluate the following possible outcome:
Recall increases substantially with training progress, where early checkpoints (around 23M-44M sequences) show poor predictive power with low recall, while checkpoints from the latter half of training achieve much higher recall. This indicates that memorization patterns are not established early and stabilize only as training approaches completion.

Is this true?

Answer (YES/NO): YES